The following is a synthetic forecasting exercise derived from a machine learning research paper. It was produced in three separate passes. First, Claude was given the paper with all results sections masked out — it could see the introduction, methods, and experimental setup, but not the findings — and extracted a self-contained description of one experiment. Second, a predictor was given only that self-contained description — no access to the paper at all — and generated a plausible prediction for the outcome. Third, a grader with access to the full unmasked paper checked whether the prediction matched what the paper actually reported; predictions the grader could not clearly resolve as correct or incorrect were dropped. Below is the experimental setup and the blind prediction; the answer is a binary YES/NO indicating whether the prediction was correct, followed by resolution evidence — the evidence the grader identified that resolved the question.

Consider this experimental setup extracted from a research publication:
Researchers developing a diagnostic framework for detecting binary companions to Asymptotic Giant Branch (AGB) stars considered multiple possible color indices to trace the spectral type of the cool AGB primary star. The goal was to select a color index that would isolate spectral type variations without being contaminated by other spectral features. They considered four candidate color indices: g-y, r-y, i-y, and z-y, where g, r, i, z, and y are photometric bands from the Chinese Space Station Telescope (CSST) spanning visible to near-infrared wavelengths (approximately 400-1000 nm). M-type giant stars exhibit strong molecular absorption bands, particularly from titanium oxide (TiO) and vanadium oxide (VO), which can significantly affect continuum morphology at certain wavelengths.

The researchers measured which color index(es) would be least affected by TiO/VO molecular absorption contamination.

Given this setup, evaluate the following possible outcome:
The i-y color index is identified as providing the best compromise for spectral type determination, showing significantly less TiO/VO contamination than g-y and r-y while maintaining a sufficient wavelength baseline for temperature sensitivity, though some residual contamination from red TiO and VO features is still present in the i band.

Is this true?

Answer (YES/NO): NO